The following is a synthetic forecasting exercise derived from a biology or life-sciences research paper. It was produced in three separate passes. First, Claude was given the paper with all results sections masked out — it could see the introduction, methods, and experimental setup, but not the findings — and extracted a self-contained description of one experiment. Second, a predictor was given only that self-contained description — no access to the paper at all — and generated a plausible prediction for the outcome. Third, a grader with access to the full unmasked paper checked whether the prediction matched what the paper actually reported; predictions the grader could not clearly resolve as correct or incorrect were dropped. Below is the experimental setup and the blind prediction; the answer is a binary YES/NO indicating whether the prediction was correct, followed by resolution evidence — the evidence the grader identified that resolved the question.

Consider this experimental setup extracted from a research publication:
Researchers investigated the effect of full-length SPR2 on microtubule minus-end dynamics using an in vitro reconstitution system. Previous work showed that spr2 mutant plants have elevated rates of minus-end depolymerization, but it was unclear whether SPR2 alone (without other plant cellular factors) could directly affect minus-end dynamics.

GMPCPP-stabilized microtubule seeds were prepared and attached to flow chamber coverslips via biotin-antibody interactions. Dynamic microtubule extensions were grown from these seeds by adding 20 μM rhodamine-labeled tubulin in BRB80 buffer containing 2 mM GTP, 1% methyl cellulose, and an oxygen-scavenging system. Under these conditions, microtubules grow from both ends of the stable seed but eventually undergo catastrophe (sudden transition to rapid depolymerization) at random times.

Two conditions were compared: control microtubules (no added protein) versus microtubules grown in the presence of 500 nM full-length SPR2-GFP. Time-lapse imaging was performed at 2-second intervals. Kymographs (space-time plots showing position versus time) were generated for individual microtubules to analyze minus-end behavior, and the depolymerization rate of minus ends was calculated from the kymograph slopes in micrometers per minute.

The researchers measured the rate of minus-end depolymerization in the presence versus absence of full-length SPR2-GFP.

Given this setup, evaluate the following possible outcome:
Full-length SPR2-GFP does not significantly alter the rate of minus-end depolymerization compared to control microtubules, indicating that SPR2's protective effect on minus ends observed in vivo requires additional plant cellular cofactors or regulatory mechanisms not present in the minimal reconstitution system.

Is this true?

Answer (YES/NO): NO